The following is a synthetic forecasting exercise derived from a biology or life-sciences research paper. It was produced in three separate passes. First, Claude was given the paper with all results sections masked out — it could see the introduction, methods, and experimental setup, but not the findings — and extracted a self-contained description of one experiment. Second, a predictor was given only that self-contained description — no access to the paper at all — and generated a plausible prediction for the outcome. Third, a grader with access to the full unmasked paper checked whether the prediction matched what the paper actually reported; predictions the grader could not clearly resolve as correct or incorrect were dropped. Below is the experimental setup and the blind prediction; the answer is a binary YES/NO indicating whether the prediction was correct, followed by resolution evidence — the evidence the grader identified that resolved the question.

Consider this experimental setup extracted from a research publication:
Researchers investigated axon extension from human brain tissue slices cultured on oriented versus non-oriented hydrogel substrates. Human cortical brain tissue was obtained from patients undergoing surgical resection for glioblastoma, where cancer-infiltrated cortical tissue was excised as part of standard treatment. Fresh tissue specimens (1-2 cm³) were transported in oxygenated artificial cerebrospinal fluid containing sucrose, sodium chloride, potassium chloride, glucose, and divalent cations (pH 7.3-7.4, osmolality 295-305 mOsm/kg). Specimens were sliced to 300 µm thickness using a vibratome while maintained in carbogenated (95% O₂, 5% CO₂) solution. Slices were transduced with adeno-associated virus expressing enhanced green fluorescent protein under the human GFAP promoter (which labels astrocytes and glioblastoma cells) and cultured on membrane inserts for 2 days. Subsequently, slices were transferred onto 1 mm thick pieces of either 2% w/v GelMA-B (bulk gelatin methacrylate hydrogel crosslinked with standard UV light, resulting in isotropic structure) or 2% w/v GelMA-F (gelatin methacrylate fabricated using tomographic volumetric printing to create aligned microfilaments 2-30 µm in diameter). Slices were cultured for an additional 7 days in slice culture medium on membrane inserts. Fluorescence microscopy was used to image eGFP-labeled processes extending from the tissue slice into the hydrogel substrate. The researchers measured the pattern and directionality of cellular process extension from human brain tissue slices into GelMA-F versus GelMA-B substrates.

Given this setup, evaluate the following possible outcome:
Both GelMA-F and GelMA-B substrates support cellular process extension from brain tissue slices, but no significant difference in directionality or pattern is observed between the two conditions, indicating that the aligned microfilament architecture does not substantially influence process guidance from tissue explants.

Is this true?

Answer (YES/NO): NO